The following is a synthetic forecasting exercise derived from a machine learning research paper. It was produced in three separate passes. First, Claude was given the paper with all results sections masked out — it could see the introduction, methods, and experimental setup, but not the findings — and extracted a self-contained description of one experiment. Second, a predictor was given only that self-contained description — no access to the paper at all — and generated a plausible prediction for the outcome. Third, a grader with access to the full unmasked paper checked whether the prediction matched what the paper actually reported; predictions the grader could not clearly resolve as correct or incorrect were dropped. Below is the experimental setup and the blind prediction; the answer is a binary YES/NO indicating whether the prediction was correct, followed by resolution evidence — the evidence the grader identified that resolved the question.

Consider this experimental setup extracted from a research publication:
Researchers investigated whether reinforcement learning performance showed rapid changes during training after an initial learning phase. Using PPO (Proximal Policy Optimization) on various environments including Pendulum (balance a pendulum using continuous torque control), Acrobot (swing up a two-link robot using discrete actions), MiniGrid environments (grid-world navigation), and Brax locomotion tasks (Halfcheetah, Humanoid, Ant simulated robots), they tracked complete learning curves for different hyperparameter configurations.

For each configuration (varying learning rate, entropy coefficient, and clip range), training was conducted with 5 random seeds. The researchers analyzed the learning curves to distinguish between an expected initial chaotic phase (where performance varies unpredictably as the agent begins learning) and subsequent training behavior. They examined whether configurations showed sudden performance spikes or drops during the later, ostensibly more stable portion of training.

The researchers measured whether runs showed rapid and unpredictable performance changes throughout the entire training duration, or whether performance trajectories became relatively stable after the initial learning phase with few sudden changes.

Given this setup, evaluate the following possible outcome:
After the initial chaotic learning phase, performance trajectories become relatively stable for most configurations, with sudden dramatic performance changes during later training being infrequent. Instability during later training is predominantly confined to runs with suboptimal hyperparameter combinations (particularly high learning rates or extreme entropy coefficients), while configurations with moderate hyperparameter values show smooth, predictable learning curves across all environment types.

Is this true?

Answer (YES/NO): NO